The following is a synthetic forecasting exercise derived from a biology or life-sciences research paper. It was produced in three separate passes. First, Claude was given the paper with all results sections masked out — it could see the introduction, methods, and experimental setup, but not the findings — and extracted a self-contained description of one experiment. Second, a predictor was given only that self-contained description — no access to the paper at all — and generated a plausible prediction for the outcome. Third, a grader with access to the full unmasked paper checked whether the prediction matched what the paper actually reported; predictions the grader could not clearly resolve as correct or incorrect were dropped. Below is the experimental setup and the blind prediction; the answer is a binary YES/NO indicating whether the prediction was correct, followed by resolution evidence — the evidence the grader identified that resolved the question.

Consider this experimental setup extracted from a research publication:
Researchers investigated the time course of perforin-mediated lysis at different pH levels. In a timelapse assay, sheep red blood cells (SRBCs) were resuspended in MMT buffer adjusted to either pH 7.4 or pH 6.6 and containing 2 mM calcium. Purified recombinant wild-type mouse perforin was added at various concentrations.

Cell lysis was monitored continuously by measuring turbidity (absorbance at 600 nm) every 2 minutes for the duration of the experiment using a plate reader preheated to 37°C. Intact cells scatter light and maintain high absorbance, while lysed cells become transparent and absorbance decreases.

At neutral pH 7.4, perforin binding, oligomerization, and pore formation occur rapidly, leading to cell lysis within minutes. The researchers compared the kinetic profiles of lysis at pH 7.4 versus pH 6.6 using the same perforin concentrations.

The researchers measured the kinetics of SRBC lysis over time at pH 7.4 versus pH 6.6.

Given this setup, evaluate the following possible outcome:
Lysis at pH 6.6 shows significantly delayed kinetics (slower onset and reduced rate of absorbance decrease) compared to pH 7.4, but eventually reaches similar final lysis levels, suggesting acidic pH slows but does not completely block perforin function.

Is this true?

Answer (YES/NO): NO